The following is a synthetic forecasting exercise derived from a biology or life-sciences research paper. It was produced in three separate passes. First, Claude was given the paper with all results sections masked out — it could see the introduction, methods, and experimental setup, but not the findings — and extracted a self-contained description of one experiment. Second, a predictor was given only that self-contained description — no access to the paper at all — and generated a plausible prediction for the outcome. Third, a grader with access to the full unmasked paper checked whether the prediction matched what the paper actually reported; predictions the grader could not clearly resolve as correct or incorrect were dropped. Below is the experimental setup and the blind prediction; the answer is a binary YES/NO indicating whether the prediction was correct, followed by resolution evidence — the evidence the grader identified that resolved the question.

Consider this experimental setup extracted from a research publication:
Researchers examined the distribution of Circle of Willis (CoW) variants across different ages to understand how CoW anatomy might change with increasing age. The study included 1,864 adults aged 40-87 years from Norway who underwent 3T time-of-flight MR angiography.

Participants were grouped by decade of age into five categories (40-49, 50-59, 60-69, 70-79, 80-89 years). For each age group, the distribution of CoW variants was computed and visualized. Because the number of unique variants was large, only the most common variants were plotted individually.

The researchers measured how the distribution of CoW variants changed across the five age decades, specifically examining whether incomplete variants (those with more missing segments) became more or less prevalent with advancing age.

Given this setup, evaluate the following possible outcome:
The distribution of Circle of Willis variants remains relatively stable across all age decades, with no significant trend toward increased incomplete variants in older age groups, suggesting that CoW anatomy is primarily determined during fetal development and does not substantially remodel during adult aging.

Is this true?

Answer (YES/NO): NO